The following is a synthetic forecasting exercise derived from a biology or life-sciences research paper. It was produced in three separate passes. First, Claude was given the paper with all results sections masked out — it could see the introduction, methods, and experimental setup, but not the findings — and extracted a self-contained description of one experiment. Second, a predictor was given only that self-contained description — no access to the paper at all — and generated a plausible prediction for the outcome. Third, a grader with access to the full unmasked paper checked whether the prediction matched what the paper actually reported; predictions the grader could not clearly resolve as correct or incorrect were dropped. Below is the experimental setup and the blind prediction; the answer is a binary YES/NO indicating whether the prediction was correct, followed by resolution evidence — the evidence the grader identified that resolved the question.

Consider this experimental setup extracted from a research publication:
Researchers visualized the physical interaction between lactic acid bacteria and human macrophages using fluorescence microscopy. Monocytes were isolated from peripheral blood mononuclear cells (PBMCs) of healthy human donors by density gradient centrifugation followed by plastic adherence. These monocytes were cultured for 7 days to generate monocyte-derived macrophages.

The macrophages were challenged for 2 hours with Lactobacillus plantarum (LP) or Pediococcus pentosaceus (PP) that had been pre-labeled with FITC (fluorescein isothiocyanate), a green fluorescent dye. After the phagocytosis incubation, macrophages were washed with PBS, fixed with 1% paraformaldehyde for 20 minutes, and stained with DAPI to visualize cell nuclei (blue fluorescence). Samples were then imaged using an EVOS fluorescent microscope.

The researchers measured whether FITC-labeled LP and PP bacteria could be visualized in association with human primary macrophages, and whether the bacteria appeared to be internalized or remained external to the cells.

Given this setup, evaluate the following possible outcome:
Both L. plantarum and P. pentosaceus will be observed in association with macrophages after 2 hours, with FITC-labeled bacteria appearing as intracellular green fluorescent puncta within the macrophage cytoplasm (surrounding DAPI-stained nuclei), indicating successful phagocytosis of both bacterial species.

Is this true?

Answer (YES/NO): YES